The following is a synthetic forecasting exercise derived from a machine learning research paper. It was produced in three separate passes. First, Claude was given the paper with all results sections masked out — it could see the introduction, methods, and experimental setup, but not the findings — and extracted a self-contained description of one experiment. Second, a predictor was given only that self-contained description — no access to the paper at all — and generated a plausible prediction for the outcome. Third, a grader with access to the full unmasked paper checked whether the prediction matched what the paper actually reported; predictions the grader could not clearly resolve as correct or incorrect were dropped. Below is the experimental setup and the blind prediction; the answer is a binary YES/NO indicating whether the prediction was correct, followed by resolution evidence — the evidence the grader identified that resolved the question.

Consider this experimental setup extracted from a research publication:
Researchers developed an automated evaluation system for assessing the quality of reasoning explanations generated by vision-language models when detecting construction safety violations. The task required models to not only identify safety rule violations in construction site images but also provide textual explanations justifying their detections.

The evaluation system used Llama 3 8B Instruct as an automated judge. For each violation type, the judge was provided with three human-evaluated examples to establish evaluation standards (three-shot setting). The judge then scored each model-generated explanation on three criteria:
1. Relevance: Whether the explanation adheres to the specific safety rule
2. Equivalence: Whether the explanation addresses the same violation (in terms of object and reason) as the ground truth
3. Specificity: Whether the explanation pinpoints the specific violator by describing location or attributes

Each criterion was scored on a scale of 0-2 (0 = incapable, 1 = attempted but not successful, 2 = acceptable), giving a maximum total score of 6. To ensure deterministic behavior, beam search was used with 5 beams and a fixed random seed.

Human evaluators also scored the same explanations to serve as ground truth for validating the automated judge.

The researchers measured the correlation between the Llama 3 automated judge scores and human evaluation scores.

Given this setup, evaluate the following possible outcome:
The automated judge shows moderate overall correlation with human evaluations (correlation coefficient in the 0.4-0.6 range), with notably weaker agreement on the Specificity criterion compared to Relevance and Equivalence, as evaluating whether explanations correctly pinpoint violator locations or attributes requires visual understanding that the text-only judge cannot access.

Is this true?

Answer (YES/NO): NO